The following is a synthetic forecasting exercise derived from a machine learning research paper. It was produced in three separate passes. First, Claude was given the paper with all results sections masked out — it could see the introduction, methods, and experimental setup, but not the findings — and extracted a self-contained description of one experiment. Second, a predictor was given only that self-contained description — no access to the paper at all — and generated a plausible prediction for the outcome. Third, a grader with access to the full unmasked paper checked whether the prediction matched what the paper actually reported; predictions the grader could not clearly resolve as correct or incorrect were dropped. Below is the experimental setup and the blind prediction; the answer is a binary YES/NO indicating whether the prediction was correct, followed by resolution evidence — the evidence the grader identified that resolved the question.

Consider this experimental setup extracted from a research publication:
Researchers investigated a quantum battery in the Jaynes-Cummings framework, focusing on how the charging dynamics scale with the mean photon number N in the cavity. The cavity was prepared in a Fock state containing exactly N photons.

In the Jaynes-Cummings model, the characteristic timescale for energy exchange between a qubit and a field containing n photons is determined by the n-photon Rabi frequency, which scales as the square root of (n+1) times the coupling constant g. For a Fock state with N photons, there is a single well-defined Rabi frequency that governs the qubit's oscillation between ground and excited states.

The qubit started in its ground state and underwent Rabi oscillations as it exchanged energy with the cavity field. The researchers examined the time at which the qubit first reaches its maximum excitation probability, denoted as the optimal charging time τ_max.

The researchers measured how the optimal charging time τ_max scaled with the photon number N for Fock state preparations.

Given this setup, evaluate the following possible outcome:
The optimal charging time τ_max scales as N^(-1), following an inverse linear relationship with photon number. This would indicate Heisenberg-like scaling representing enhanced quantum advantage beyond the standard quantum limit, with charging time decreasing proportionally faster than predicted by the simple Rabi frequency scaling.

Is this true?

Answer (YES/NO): NO